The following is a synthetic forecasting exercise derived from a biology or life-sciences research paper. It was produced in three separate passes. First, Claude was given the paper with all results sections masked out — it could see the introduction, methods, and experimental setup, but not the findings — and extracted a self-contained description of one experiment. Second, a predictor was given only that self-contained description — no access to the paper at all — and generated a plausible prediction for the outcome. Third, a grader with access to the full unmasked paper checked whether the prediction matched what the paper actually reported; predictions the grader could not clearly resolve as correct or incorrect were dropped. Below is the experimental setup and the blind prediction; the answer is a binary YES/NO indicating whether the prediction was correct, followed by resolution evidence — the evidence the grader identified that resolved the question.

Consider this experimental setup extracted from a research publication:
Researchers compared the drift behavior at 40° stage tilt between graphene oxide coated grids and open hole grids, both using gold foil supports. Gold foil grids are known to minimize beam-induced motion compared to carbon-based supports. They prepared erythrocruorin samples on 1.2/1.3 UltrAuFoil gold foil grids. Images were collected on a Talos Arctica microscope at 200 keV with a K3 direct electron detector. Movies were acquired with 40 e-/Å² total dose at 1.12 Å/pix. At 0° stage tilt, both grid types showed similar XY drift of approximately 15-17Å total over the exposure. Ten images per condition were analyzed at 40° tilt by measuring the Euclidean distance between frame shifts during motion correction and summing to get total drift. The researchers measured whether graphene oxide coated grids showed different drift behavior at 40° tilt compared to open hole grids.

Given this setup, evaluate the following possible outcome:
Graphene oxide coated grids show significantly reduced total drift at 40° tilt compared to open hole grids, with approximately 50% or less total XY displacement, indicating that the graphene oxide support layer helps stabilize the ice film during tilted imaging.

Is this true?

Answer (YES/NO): NO